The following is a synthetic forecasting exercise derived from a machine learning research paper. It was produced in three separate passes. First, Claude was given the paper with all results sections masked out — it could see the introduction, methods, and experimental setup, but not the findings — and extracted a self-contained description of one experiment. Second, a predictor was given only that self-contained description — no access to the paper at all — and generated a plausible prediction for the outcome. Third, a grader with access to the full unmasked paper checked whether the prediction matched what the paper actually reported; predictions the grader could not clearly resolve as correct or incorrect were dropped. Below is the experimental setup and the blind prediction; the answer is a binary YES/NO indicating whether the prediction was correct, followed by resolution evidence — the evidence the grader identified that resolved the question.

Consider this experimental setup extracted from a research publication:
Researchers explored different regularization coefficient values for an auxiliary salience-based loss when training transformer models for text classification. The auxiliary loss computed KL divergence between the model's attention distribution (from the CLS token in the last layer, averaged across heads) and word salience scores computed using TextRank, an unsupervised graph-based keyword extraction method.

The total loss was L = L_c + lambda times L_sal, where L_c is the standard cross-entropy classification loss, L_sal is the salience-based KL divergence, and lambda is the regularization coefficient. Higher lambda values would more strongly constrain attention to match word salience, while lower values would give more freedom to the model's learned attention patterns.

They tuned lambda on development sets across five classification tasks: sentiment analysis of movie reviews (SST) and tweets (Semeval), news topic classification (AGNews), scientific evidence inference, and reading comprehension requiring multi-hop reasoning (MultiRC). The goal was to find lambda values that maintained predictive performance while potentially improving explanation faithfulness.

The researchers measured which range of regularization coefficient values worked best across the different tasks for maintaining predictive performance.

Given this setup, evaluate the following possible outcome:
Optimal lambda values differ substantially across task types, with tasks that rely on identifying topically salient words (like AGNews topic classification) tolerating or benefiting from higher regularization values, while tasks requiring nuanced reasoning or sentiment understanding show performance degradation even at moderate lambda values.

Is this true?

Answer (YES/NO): NO